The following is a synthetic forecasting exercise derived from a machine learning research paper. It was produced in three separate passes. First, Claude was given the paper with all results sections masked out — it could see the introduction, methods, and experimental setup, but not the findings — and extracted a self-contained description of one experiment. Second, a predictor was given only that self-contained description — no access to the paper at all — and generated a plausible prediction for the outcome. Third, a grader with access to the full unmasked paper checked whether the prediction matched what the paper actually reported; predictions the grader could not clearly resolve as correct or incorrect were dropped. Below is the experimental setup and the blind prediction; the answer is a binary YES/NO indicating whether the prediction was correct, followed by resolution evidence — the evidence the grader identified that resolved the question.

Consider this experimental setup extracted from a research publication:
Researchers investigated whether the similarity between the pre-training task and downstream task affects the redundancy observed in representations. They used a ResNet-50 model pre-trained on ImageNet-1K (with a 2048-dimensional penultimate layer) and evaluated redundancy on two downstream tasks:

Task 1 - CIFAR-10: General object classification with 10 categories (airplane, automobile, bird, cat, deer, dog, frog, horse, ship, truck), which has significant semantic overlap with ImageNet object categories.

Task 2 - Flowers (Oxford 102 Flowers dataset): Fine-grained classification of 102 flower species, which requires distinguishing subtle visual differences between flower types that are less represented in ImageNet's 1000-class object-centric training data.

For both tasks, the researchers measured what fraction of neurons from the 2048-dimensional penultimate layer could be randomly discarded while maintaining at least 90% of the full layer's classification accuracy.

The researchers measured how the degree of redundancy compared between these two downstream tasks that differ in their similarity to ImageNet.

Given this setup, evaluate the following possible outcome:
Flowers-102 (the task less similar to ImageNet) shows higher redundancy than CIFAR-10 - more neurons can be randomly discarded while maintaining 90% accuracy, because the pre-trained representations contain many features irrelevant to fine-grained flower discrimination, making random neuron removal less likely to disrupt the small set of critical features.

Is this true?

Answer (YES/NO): NO